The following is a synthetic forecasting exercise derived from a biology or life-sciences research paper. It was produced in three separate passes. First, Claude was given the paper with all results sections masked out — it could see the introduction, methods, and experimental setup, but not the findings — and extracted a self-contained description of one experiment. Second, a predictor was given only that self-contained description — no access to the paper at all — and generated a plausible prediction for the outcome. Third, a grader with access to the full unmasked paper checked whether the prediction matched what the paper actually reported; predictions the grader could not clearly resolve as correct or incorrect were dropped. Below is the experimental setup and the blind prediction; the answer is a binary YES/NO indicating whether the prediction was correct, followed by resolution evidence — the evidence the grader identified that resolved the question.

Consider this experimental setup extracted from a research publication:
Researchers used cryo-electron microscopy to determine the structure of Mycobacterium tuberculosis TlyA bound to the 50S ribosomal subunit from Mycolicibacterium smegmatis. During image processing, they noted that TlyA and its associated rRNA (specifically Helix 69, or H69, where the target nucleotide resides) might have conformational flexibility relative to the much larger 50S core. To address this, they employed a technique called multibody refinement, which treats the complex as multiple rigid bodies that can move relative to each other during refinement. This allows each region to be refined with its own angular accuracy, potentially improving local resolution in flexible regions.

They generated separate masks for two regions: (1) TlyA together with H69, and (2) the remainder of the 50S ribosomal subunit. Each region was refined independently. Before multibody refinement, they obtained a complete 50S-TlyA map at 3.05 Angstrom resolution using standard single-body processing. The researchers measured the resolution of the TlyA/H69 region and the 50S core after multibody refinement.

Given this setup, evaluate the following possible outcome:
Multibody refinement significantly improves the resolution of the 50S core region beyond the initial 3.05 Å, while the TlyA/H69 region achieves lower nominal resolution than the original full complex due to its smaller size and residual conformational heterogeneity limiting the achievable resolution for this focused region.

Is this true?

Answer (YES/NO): NO